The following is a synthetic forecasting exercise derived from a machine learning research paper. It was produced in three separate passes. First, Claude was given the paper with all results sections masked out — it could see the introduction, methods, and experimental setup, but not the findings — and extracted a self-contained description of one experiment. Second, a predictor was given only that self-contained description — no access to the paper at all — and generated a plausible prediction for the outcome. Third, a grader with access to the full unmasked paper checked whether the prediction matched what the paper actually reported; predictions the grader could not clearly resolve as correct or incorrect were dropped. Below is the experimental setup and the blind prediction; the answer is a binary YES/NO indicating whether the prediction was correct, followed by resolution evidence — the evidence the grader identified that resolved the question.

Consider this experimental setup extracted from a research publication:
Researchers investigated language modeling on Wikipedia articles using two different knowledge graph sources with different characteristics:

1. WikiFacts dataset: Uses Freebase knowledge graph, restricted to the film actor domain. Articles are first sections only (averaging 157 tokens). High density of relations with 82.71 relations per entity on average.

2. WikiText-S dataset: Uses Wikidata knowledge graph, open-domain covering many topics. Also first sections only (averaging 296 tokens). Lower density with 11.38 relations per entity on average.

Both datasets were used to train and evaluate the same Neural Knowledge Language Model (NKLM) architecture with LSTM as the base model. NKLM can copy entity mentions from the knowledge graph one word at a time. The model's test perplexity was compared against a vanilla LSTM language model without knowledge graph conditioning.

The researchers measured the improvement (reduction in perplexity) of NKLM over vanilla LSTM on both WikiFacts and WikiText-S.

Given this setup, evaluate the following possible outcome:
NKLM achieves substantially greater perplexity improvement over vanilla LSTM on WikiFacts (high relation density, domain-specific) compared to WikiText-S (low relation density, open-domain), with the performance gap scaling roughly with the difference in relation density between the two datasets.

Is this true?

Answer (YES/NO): NO